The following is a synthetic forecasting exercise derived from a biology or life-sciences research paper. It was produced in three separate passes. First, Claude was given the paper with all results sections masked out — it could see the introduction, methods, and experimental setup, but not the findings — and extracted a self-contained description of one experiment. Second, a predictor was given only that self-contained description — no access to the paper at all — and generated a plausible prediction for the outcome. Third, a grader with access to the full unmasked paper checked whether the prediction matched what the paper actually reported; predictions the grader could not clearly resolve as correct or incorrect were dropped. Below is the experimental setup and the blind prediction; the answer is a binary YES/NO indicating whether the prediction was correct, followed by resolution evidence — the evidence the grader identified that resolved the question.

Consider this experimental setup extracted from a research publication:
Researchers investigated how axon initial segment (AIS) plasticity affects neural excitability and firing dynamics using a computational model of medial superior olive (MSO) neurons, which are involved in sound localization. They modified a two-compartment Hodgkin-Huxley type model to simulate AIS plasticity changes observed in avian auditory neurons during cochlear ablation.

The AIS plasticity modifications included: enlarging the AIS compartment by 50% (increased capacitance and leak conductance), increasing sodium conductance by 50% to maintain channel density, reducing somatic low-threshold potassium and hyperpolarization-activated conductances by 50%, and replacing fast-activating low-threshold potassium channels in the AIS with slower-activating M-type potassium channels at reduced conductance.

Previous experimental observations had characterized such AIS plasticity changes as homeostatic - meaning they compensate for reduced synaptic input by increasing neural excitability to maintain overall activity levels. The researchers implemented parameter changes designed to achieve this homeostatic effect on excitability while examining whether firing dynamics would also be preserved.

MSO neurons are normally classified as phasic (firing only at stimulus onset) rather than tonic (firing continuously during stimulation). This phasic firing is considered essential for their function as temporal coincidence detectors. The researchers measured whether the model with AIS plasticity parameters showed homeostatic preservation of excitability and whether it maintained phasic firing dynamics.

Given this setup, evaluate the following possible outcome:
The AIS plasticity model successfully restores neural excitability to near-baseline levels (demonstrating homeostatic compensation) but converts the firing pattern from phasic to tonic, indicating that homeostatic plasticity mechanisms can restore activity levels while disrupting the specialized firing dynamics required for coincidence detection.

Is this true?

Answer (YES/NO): NO